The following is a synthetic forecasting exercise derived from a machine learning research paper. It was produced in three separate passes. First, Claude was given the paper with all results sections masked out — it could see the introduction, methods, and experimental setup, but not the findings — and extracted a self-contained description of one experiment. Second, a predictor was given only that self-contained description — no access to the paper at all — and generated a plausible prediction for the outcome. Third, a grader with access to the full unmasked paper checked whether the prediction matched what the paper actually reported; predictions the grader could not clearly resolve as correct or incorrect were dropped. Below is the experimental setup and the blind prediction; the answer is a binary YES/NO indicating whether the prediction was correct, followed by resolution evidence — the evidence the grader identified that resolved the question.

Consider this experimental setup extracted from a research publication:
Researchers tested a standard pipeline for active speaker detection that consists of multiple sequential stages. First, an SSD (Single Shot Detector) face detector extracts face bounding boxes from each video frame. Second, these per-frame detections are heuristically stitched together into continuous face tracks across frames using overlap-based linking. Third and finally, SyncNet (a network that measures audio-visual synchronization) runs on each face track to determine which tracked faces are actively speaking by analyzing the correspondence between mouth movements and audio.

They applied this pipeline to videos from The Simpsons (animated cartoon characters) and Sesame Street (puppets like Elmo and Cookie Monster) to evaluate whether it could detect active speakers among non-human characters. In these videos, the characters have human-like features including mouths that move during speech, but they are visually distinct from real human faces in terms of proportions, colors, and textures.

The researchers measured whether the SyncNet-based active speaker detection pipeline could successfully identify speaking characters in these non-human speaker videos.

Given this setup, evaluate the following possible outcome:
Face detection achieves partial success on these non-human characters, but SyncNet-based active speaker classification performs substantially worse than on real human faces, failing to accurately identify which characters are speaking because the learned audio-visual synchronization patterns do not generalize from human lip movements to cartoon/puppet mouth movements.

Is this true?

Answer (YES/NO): NO